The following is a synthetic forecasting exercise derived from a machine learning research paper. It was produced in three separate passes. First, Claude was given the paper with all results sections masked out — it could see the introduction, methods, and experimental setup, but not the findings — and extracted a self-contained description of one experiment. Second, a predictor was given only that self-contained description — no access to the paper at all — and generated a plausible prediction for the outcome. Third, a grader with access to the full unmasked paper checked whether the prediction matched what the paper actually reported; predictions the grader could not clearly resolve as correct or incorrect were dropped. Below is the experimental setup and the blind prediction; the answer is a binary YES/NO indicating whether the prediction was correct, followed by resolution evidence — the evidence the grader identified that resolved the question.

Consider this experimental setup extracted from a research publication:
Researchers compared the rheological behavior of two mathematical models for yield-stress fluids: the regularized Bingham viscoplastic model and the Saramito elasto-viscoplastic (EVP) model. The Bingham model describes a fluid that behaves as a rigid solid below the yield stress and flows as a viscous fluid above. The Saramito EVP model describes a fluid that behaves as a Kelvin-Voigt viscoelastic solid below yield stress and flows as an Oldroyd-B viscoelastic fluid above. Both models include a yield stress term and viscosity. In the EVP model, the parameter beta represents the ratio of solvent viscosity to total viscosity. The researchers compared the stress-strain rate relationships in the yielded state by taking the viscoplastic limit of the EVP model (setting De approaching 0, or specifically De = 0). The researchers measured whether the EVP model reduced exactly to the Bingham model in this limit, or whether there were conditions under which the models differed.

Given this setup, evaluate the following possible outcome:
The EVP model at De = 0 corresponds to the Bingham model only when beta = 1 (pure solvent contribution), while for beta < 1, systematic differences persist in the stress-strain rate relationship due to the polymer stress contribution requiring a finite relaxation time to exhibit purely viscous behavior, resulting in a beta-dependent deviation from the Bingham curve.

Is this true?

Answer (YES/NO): NO